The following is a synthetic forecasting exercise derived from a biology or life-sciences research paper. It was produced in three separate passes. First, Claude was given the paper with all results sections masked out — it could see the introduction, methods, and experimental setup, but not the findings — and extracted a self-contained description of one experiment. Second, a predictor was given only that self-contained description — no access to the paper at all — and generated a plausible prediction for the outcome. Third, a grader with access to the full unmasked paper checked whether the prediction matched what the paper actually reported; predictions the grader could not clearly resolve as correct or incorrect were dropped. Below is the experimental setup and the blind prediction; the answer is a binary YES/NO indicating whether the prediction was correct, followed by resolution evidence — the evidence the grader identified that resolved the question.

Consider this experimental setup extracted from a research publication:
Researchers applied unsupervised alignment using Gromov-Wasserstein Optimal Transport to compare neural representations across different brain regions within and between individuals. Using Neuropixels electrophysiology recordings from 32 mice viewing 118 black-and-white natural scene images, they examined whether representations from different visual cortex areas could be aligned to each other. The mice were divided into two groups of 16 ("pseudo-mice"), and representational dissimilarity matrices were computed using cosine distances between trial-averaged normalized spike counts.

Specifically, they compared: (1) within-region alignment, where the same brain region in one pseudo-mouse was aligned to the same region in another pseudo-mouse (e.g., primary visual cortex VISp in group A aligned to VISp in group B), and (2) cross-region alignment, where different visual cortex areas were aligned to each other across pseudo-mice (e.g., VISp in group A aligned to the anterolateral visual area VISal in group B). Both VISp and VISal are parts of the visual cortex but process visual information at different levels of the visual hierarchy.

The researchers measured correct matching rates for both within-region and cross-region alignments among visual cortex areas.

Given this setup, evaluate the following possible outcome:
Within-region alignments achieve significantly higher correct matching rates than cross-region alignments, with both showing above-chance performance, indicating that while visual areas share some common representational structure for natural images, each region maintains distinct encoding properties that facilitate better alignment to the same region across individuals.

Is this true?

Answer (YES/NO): NO